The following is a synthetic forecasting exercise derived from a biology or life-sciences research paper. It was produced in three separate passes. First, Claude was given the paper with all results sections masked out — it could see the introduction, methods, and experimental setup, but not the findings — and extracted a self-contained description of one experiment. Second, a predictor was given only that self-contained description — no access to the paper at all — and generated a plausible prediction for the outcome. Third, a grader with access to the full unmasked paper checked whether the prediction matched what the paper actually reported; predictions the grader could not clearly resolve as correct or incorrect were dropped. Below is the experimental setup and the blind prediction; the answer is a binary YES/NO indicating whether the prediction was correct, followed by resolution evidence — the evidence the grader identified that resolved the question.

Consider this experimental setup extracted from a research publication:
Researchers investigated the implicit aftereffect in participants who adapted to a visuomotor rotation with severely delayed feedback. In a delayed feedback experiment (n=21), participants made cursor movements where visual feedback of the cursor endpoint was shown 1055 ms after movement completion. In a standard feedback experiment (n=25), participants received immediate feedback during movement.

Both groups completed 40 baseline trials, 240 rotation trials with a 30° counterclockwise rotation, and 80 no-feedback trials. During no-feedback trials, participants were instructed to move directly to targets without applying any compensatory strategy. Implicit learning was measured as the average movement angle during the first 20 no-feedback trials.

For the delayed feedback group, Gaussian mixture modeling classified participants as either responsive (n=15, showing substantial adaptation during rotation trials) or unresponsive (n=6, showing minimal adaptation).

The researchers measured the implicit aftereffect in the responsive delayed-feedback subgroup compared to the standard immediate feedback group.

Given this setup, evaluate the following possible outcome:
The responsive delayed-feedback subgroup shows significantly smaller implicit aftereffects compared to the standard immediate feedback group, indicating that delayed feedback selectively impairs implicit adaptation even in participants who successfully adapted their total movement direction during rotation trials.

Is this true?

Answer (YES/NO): YES